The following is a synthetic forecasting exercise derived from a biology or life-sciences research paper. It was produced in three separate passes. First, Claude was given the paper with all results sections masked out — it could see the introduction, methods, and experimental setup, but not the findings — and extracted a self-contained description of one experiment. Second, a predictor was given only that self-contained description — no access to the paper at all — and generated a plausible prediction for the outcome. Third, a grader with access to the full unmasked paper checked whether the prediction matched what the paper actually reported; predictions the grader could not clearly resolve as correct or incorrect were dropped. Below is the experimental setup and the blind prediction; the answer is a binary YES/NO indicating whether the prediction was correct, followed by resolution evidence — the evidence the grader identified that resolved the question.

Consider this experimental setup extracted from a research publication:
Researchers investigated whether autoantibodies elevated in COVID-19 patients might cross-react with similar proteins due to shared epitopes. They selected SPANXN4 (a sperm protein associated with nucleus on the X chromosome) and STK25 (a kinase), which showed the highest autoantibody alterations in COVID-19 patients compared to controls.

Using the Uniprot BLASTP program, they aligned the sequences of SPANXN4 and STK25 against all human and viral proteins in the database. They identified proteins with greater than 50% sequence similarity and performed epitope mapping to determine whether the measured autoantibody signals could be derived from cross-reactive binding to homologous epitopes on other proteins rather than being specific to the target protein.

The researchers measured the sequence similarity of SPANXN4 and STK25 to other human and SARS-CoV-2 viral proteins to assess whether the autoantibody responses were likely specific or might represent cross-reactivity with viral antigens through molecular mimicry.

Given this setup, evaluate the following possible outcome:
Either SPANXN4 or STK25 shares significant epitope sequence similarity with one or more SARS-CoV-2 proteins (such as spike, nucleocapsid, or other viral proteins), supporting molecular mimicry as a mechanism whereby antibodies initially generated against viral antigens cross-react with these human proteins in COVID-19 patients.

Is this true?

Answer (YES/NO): NO